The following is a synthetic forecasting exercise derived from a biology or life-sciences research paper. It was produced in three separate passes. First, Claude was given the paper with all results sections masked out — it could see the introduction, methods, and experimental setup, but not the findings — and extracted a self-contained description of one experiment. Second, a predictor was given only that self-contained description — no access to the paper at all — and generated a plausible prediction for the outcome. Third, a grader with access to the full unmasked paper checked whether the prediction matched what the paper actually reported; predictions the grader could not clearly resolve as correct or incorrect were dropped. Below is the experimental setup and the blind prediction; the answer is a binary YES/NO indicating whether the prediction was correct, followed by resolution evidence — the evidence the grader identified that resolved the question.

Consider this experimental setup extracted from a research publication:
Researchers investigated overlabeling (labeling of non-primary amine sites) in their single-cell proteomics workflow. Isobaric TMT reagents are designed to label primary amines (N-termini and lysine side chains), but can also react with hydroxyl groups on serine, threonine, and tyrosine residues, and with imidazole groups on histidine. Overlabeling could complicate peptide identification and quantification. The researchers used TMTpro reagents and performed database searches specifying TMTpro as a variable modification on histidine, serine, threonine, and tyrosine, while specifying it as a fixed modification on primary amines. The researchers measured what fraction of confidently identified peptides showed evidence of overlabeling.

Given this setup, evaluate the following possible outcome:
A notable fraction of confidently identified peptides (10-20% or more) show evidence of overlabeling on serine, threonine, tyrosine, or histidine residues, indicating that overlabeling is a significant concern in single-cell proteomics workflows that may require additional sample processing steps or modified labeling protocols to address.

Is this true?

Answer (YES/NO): NO